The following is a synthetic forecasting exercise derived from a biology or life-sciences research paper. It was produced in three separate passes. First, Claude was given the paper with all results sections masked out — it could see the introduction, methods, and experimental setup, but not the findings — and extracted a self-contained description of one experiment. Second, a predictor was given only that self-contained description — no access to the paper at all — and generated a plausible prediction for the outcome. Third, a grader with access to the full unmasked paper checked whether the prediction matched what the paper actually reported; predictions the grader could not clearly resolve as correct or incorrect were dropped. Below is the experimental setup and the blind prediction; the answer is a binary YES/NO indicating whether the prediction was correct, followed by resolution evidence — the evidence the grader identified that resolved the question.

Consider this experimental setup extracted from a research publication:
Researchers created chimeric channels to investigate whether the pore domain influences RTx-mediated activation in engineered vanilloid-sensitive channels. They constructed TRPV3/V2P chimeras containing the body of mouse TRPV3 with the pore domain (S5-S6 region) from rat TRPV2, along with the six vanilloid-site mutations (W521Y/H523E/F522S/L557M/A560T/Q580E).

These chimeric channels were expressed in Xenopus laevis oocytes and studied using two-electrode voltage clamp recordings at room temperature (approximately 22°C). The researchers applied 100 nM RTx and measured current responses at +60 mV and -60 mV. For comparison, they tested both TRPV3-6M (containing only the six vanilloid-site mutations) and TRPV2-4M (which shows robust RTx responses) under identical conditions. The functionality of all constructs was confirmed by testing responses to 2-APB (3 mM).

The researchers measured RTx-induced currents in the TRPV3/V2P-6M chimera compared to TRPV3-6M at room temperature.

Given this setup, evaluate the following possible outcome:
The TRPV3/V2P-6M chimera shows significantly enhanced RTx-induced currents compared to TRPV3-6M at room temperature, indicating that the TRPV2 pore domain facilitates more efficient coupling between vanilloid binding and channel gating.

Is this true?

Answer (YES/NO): YES